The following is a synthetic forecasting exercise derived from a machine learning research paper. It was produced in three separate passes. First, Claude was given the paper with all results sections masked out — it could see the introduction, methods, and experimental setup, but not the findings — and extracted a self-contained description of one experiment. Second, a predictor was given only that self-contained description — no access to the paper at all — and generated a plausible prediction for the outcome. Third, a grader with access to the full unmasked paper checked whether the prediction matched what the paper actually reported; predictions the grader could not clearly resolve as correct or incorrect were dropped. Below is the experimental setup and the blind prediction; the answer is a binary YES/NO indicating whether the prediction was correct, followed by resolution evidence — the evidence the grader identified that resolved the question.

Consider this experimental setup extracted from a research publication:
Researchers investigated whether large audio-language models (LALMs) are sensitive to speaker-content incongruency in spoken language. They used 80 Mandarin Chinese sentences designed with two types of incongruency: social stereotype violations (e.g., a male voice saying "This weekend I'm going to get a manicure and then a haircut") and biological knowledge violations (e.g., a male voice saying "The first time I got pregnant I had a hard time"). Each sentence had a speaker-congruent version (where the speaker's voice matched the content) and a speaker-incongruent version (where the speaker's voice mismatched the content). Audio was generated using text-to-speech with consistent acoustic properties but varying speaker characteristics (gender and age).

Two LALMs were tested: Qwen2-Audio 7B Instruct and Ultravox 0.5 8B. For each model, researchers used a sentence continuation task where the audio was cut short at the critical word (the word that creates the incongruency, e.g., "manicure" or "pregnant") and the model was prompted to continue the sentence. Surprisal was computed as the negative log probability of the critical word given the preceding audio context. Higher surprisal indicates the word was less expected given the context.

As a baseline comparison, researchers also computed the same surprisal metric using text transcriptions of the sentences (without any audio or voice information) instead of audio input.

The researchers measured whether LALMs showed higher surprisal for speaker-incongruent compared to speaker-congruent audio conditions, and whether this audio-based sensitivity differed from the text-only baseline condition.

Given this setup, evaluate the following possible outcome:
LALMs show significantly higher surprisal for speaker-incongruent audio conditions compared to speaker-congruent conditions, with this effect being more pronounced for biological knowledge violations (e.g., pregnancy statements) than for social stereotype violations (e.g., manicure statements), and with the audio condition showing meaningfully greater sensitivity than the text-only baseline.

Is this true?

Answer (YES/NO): NO